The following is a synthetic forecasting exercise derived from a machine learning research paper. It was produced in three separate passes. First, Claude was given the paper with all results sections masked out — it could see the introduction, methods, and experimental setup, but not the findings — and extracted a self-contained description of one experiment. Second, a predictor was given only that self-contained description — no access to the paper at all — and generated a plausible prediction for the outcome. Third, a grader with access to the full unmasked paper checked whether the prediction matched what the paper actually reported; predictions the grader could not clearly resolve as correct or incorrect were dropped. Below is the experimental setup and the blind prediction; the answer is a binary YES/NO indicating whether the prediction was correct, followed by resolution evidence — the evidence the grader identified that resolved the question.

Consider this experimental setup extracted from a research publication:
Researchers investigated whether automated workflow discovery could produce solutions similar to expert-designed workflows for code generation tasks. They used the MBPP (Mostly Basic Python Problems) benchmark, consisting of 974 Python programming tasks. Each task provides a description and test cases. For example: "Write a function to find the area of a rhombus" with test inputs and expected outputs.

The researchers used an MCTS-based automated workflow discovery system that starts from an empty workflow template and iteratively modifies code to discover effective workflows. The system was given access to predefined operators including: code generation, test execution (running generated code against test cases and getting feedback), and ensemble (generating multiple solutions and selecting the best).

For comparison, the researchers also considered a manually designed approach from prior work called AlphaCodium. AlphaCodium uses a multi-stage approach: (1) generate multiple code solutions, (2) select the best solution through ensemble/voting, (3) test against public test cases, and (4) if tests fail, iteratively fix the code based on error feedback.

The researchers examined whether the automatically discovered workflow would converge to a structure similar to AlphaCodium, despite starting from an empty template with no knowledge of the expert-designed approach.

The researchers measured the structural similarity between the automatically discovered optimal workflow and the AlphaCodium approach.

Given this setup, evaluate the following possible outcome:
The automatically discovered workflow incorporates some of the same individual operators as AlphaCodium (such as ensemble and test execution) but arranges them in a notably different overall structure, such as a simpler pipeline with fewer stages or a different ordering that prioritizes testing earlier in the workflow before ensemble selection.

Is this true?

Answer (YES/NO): NO